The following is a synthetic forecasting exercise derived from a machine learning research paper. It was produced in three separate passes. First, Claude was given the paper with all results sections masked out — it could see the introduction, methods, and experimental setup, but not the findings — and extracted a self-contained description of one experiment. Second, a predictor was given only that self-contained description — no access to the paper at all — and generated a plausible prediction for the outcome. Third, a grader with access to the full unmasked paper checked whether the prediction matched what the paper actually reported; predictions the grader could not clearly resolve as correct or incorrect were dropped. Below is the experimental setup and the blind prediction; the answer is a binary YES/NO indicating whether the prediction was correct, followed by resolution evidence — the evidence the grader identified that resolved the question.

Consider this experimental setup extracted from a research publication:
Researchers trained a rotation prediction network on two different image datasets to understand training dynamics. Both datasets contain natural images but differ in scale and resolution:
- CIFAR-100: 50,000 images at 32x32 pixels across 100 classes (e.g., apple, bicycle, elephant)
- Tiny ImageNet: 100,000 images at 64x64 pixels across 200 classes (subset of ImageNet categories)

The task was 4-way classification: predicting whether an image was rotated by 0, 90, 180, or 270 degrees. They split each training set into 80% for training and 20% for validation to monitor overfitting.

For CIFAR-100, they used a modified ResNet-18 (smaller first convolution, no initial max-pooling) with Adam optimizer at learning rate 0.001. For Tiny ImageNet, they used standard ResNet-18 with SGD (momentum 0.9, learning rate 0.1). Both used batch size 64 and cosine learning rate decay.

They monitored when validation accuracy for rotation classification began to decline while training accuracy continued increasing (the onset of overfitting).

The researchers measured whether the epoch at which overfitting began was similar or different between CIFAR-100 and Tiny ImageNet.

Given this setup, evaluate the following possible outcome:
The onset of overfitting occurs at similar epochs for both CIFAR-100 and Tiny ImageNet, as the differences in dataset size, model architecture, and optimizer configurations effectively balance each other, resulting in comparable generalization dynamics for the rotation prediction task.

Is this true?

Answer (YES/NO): YES